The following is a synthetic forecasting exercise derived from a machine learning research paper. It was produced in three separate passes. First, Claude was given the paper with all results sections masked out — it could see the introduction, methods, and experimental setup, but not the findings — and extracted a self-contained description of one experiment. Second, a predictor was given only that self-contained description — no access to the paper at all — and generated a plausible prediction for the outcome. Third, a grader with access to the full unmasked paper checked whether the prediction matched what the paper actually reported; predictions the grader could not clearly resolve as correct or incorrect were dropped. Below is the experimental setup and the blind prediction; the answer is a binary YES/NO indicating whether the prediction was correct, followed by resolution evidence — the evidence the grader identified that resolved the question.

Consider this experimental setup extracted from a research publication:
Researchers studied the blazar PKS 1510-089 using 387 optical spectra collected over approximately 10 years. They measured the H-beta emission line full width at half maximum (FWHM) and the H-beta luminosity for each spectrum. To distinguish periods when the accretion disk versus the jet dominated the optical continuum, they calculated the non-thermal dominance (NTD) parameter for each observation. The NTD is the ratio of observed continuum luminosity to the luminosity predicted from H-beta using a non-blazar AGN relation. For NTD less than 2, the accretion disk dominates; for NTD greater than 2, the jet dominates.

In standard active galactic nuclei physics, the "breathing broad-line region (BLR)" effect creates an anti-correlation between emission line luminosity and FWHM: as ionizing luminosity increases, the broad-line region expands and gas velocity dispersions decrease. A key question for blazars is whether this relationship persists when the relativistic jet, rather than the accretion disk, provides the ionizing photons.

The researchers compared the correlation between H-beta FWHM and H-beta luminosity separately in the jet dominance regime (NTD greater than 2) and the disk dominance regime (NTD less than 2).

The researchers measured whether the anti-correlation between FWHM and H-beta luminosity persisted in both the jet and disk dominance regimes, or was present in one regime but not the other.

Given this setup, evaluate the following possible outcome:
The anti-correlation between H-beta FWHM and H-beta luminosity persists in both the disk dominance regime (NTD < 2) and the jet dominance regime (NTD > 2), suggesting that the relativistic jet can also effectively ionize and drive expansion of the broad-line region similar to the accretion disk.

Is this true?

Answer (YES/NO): YES